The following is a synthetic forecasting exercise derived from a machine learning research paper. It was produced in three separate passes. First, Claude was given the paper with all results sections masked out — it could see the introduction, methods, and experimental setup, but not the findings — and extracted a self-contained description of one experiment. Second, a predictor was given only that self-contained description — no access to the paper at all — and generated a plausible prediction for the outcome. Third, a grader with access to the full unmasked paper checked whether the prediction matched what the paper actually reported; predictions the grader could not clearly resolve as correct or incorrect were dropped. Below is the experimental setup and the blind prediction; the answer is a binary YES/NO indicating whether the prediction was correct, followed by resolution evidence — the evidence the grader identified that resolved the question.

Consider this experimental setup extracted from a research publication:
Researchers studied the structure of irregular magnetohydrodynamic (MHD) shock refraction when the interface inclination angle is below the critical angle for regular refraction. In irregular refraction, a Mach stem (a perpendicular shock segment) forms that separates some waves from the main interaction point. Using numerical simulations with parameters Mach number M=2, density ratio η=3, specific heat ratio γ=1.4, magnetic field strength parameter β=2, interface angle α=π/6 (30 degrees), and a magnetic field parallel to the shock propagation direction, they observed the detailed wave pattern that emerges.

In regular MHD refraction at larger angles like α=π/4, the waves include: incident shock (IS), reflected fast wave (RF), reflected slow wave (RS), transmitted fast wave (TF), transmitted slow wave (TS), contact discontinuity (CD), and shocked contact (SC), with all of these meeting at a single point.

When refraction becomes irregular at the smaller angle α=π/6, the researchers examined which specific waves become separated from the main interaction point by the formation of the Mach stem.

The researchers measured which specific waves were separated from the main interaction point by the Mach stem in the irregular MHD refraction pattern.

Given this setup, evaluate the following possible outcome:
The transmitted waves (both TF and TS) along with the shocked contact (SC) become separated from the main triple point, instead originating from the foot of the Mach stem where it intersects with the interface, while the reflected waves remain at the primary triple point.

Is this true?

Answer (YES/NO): NO